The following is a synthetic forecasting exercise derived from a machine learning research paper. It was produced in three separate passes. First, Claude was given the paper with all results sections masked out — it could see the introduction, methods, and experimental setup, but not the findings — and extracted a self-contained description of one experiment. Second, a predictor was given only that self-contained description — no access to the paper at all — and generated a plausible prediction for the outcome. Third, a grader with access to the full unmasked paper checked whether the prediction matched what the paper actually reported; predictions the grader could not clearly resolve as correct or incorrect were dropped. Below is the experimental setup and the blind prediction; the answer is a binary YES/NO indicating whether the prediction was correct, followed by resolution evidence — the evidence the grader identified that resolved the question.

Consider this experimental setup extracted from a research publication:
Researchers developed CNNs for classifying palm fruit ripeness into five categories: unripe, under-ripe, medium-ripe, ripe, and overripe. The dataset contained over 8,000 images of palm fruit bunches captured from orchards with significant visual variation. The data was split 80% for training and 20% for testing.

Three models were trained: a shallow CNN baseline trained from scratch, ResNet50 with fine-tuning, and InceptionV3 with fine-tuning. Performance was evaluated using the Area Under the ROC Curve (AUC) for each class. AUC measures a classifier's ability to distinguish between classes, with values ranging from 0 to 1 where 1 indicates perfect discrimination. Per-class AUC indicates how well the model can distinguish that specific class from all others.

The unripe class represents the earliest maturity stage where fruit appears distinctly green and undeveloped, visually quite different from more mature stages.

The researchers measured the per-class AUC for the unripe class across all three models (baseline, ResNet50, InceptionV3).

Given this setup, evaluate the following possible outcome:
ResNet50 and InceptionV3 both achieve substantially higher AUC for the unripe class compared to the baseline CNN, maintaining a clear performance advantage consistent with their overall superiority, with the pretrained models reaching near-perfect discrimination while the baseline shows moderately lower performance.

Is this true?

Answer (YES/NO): NO